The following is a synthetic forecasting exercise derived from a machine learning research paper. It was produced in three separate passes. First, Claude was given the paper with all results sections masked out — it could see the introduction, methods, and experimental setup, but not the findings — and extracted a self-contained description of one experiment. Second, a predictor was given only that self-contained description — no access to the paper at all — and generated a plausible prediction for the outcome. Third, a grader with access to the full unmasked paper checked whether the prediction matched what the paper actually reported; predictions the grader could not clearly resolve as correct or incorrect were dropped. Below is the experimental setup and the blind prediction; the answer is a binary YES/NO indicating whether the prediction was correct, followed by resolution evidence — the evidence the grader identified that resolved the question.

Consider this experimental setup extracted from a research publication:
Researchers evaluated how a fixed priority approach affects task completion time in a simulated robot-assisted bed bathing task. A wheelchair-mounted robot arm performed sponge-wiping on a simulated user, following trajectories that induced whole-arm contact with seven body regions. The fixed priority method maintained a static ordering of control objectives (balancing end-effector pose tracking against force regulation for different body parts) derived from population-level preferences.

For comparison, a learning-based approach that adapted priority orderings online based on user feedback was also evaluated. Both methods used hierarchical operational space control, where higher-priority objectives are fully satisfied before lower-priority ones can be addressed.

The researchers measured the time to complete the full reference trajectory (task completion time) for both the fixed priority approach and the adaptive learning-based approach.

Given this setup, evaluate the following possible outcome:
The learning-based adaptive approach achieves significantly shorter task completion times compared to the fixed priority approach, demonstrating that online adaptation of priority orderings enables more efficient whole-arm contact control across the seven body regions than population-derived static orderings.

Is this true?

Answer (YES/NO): NO